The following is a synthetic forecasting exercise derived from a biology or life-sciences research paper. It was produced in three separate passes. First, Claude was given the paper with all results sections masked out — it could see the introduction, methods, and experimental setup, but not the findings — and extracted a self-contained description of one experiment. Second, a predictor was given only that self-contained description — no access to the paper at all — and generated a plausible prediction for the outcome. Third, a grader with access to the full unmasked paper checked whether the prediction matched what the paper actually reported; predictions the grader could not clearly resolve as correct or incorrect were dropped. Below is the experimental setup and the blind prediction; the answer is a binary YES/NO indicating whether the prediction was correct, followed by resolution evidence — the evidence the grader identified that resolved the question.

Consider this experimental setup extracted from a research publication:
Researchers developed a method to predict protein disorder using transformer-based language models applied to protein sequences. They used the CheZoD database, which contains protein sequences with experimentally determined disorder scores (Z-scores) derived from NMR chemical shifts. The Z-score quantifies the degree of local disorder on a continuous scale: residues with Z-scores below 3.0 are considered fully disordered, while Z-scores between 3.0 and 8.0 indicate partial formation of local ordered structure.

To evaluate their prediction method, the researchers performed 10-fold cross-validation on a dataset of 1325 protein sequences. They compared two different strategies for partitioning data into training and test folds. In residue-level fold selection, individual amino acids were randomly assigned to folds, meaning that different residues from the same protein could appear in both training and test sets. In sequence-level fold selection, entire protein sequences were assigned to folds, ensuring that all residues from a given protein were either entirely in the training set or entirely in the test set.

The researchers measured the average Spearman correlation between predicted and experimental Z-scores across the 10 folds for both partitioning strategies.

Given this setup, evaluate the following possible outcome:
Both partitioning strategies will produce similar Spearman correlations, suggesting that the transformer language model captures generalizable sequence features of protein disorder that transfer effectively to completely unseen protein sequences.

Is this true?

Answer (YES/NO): YES